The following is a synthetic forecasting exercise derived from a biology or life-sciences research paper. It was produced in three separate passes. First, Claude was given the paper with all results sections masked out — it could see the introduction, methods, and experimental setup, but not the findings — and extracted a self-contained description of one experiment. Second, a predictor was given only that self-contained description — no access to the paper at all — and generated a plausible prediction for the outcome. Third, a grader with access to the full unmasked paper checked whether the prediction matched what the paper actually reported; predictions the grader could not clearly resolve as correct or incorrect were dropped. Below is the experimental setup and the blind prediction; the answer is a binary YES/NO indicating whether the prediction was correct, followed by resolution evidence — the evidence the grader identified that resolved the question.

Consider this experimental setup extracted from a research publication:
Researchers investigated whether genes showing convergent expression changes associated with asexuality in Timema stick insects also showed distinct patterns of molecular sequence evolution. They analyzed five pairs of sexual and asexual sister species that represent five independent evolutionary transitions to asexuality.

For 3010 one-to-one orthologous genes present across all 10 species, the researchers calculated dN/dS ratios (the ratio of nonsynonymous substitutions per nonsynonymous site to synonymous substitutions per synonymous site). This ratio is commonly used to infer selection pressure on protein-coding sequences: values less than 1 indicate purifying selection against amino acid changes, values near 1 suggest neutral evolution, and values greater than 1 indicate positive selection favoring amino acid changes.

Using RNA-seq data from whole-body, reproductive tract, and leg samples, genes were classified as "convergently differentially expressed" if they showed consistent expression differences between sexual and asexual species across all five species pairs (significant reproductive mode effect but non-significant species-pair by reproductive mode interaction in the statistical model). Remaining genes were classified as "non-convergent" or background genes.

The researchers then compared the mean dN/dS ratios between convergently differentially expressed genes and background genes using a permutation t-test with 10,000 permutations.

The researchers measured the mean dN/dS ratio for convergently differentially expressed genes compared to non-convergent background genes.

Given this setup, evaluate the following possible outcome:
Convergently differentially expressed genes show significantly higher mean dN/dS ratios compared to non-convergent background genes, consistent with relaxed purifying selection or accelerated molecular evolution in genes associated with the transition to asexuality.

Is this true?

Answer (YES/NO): NO